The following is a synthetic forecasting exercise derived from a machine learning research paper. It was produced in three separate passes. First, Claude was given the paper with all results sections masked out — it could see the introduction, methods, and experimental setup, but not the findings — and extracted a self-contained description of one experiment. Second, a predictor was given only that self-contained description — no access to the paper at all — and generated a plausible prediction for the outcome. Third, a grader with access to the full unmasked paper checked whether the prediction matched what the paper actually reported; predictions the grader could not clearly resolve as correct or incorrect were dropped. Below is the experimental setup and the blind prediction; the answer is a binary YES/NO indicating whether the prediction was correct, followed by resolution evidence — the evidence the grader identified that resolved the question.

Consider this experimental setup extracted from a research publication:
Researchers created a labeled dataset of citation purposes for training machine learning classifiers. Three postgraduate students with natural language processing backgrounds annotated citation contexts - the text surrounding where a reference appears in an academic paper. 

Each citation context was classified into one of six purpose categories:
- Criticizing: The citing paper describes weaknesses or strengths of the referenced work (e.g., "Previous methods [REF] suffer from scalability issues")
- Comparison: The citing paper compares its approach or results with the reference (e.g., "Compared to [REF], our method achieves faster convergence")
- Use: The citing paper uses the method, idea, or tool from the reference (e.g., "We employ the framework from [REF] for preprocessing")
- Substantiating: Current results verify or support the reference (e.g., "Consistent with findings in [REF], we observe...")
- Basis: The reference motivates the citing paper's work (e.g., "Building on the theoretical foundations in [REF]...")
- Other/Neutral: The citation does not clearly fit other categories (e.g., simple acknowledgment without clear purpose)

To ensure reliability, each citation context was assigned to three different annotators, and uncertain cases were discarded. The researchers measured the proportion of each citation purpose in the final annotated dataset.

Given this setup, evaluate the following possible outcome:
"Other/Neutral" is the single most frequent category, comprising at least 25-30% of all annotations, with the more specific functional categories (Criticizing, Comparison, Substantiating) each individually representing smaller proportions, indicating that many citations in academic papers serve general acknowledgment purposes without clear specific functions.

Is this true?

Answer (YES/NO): NO